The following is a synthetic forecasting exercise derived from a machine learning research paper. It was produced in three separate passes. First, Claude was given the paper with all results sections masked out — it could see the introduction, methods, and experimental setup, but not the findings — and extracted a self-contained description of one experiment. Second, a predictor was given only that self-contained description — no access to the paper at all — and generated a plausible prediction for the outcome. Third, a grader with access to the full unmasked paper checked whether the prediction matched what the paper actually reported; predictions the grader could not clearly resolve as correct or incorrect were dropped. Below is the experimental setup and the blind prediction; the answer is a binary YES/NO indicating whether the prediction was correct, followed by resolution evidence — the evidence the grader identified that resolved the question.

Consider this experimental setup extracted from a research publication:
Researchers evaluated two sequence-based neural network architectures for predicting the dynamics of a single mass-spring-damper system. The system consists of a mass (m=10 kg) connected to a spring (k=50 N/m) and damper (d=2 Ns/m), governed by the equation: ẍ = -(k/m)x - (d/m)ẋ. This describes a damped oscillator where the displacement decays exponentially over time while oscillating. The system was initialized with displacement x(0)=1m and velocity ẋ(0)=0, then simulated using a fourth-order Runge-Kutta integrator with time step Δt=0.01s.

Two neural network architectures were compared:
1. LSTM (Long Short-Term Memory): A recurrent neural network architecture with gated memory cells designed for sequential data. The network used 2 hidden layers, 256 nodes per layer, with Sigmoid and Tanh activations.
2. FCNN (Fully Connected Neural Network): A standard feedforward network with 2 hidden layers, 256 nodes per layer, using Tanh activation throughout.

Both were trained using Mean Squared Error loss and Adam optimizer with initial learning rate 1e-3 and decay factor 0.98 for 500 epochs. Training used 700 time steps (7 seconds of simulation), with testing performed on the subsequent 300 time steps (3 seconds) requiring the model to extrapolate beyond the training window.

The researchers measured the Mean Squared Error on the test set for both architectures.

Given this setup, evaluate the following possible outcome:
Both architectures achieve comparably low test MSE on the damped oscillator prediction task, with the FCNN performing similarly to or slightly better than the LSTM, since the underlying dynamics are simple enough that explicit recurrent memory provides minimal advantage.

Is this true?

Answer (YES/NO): NO